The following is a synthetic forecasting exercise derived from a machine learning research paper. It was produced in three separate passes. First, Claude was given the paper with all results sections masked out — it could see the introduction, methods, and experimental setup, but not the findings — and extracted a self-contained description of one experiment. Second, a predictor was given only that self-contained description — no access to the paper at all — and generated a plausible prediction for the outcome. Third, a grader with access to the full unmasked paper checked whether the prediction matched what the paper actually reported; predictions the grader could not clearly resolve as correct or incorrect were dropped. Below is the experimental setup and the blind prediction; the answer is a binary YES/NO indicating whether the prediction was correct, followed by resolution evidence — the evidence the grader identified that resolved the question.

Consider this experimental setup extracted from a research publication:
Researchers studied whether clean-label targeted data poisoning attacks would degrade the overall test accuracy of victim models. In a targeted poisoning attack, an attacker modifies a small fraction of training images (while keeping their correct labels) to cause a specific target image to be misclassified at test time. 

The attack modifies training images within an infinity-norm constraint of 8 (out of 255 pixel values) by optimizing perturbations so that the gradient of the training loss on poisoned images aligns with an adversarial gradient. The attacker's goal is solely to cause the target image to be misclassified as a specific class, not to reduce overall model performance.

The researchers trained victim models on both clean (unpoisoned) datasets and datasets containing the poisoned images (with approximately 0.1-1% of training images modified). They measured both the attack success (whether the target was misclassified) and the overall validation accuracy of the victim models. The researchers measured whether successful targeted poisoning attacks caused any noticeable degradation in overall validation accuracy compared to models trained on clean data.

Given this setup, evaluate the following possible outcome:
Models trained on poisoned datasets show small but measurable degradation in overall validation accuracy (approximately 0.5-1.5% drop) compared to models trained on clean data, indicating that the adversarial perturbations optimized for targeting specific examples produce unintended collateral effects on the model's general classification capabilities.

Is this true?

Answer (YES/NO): NO